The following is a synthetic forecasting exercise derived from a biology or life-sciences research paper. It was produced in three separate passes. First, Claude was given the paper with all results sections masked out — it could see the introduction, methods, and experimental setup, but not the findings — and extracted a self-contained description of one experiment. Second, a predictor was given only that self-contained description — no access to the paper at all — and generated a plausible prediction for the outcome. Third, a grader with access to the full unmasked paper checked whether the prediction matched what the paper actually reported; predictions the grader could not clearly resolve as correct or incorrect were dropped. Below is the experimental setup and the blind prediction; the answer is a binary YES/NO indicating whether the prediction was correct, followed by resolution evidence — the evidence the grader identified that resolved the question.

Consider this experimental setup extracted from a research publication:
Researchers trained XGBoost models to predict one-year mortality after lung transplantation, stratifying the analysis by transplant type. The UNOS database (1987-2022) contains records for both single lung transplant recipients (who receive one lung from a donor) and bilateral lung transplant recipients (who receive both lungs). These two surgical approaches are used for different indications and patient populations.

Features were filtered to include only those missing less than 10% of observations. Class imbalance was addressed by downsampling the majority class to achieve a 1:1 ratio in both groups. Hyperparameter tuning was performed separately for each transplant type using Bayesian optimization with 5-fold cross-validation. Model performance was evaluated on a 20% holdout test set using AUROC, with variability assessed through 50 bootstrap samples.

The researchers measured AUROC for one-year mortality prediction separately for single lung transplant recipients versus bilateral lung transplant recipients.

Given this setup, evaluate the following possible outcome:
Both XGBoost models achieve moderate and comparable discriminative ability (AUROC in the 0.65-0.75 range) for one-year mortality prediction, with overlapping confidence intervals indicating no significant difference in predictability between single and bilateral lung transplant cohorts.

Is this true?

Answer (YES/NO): NO